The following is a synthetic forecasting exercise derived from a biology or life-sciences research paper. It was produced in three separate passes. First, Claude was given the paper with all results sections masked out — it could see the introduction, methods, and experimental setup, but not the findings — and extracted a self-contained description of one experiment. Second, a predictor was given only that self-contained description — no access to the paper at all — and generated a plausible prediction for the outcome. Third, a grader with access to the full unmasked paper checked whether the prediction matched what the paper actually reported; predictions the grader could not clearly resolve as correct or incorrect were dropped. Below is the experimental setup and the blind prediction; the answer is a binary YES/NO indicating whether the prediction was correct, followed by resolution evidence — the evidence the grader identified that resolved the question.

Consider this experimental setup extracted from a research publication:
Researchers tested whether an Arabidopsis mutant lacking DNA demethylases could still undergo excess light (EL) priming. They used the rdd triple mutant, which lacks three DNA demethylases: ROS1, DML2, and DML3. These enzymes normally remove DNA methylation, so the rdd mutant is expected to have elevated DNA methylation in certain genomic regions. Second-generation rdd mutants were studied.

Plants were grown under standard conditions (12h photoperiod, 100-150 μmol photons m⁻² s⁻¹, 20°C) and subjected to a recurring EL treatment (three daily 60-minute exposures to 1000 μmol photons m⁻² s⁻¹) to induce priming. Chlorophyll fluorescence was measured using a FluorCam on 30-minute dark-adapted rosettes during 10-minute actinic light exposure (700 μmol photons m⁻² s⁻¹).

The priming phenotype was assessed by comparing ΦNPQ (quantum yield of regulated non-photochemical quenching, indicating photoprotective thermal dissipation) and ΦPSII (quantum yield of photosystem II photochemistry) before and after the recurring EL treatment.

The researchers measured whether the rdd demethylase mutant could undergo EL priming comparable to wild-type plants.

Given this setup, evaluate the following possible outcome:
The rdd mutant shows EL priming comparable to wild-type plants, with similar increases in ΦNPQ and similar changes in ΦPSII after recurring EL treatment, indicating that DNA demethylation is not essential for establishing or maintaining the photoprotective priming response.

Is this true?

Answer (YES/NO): YES